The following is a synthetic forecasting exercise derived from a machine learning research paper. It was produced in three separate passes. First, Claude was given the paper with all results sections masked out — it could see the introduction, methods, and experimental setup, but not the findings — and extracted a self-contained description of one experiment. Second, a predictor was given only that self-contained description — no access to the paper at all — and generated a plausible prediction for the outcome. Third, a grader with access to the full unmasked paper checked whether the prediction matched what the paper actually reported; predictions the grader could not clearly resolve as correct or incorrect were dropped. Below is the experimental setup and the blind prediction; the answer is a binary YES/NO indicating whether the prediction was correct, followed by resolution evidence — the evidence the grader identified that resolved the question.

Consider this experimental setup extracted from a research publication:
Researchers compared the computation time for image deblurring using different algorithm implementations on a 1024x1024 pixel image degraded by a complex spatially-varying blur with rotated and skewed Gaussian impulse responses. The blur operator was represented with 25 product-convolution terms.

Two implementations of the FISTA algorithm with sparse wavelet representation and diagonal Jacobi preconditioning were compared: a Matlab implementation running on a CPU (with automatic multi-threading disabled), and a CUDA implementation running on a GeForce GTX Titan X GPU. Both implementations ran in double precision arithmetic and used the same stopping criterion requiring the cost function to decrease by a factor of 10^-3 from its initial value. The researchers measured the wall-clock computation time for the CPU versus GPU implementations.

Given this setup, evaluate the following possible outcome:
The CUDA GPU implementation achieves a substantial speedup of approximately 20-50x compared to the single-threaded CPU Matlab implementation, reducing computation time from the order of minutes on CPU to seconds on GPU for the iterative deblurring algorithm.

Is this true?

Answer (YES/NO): NO